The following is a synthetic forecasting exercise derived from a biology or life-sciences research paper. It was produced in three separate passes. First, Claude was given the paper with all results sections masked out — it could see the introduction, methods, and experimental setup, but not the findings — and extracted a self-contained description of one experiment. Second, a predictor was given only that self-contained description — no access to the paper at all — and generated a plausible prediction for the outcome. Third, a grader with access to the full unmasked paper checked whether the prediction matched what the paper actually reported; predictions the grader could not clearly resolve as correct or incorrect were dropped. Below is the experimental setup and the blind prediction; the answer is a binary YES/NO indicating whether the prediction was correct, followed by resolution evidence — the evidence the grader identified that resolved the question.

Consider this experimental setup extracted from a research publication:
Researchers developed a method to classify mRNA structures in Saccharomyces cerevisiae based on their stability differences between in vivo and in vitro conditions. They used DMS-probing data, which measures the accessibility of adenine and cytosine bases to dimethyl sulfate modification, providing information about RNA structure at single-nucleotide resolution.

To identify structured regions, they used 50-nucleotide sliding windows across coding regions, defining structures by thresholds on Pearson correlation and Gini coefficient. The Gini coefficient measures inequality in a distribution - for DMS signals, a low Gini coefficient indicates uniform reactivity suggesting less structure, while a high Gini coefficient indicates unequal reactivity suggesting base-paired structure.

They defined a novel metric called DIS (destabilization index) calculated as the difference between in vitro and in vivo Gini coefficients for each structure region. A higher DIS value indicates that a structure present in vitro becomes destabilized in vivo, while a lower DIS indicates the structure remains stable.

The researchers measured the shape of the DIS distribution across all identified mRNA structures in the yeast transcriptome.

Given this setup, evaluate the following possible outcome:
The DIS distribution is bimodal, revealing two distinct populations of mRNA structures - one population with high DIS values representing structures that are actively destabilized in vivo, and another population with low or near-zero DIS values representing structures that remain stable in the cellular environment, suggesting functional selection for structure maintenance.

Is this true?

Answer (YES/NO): NO